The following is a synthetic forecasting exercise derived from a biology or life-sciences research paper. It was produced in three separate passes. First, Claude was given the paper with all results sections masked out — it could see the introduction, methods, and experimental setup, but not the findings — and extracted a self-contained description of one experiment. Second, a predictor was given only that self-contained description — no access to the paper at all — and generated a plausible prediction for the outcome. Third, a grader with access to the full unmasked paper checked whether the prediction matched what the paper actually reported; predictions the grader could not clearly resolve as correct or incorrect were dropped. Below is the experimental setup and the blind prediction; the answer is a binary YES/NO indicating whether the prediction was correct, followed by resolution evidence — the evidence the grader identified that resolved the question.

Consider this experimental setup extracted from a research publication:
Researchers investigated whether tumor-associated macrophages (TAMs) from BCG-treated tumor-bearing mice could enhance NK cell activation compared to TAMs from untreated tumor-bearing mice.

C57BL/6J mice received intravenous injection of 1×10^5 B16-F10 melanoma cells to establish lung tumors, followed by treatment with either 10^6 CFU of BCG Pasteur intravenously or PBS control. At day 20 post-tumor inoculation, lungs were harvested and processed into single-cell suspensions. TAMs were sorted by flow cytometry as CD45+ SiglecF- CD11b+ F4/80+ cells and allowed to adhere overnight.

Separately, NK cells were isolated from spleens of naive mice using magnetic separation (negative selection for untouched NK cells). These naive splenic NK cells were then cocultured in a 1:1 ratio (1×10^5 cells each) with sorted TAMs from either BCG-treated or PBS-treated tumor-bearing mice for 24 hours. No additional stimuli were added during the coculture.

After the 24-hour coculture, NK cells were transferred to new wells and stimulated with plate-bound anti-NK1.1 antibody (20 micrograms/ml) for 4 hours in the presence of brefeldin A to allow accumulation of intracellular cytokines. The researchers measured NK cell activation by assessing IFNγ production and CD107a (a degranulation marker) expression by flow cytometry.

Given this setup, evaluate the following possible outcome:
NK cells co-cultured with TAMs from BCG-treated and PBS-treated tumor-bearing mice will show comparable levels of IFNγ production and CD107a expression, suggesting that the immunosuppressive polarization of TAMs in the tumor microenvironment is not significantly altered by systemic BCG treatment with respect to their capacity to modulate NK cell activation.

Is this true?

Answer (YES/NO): NO